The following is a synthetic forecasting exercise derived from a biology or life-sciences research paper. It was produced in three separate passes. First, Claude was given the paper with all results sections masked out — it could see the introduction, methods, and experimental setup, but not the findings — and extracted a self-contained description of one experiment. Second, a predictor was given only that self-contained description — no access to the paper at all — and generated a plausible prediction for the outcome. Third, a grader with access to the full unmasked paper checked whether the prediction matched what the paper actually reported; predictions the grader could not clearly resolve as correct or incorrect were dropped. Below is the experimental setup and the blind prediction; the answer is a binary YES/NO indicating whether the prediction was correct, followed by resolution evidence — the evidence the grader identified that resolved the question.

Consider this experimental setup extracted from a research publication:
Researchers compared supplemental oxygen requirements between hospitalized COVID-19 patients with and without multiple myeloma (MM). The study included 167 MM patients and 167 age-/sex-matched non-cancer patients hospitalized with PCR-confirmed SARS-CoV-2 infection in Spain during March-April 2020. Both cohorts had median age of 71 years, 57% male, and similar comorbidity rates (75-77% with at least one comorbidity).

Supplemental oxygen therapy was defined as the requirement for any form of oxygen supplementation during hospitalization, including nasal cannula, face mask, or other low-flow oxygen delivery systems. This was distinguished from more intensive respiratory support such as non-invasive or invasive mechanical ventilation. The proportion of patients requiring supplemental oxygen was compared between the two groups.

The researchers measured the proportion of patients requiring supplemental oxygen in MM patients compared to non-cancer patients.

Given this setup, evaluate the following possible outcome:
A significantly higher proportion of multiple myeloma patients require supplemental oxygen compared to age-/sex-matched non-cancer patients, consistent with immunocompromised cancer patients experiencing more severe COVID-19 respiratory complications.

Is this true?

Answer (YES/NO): NO